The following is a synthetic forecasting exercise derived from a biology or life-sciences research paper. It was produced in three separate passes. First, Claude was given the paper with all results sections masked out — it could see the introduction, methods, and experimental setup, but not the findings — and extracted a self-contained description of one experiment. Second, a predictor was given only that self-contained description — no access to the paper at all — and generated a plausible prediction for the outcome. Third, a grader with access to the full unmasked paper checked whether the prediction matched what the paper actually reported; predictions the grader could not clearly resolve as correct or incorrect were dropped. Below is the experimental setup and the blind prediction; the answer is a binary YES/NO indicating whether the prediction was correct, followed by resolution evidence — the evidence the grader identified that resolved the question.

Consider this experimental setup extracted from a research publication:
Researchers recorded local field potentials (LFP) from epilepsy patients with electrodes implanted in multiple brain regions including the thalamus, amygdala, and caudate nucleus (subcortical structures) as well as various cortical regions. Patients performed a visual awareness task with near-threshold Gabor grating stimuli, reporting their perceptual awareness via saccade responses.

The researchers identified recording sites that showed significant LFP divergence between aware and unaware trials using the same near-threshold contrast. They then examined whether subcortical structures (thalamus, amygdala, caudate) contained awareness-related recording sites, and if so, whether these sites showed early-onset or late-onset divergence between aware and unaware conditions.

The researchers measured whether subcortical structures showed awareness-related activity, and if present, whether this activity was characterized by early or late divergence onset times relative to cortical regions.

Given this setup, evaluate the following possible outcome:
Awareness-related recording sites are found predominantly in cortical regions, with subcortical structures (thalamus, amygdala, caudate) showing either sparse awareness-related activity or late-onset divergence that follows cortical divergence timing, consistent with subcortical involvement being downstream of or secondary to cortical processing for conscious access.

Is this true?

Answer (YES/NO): NO